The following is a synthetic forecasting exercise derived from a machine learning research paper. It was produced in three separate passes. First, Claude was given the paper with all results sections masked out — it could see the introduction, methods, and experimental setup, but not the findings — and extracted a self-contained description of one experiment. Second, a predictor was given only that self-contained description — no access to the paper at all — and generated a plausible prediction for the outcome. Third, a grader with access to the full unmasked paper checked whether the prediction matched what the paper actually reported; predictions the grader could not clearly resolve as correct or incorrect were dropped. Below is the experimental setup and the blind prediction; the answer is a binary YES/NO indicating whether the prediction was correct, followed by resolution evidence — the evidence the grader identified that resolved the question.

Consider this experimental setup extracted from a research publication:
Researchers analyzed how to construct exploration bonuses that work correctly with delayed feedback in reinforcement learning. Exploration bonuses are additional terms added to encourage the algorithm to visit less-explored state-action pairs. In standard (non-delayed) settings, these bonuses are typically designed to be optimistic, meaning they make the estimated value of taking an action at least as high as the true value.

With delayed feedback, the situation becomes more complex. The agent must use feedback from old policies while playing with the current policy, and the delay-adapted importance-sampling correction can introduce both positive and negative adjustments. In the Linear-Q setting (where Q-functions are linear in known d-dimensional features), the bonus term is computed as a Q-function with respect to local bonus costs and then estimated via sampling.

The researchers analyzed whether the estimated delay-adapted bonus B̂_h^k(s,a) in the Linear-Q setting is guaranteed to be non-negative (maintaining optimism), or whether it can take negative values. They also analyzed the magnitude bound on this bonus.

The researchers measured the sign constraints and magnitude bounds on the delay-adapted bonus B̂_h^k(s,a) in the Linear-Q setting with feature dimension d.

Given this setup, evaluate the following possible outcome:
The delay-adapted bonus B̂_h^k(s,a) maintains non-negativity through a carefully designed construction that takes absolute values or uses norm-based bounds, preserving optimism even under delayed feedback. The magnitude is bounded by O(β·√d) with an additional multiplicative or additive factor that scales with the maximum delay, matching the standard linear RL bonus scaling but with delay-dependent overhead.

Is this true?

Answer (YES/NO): NO